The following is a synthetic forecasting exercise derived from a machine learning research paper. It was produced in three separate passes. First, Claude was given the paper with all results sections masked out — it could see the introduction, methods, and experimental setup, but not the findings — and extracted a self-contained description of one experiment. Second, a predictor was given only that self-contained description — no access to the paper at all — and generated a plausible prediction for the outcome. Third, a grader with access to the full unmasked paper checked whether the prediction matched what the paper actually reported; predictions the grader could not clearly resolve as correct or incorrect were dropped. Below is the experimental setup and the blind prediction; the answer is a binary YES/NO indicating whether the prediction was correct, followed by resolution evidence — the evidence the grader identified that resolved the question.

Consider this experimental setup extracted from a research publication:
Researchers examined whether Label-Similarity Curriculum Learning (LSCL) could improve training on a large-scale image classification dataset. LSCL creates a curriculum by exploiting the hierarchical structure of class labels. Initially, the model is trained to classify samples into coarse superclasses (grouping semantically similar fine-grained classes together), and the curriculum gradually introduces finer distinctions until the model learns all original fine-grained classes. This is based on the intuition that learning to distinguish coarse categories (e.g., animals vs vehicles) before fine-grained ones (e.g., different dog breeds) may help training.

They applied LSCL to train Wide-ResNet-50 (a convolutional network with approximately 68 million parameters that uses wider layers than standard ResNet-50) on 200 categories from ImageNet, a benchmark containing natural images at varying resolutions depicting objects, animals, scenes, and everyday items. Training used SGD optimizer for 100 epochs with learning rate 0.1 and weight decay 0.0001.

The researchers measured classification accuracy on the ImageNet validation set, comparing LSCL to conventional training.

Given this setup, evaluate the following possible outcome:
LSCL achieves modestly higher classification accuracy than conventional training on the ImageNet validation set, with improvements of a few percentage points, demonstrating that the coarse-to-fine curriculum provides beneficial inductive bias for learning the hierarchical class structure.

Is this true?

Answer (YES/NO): NO